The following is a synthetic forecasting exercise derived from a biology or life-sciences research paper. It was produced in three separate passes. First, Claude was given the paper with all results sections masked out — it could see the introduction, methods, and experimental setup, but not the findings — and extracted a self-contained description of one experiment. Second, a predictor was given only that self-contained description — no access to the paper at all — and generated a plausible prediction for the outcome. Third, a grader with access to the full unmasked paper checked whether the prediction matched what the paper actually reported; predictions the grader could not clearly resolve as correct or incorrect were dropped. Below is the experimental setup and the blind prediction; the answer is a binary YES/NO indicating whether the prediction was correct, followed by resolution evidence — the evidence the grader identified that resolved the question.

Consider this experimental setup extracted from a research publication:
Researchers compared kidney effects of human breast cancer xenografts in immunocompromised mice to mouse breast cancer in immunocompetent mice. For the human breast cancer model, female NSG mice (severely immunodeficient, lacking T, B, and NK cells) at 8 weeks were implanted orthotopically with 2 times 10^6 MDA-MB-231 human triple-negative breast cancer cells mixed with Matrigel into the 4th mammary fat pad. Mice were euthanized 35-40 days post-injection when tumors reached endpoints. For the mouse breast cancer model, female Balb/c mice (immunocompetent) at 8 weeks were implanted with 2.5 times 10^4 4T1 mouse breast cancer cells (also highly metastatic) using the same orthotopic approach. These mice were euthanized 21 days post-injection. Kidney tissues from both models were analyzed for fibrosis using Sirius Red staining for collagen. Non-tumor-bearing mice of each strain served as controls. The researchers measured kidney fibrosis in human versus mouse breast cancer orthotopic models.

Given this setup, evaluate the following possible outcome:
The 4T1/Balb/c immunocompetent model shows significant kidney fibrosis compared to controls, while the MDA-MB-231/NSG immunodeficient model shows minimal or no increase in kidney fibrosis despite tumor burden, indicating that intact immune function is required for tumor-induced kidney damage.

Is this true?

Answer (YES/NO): NO